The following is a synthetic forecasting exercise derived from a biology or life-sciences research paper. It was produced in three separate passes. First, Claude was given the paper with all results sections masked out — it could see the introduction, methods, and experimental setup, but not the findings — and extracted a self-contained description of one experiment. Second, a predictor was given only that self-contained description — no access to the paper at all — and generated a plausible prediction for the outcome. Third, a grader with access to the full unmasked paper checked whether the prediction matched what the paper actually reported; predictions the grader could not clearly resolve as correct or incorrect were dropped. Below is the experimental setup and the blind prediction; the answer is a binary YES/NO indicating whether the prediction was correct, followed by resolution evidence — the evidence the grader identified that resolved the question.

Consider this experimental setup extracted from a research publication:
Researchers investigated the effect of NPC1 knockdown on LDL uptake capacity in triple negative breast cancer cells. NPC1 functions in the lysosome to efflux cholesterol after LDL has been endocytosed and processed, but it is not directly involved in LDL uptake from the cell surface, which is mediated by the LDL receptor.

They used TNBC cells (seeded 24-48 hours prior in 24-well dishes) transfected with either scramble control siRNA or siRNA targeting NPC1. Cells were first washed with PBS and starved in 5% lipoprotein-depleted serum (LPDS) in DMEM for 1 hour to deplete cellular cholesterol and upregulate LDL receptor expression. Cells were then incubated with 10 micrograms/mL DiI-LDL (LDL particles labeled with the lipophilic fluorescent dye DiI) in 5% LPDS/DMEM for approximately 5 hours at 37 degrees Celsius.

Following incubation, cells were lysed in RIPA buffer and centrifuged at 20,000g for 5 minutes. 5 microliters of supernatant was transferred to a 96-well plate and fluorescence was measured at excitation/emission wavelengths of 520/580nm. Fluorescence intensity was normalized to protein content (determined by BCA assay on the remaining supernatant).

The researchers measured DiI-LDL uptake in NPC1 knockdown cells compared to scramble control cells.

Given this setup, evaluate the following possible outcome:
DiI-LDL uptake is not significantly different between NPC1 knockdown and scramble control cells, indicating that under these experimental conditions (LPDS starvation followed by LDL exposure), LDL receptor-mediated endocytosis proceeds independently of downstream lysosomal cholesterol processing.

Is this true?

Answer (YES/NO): YES